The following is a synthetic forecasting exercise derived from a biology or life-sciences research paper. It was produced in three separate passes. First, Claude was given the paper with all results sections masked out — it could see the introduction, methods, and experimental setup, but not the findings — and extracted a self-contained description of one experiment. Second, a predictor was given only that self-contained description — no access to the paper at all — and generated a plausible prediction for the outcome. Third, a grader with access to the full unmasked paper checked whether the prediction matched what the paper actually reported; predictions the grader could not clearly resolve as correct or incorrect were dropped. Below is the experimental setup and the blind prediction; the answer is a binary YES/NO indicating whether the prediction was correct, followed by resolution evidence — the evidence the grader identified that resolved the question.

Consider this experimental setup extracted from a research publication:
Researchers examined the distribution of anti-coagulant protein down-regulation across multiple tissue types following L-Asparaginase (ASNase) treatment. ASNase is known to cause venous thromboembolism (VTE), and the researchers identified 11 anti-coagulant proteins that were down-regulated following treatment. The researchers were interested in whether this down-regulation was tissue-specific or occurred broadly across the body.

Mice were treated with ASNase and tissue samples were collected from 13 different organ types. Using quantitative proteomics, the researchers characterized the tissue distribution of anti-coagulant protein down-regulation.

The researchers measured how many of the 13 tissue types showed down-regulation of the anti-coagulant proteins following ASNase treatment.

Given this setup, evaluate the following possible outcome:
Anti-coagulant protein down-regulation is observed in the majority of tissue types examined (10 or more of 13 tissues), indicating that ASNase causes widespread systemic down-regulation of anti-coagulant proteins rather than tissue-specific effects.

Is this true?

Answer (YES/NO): NO